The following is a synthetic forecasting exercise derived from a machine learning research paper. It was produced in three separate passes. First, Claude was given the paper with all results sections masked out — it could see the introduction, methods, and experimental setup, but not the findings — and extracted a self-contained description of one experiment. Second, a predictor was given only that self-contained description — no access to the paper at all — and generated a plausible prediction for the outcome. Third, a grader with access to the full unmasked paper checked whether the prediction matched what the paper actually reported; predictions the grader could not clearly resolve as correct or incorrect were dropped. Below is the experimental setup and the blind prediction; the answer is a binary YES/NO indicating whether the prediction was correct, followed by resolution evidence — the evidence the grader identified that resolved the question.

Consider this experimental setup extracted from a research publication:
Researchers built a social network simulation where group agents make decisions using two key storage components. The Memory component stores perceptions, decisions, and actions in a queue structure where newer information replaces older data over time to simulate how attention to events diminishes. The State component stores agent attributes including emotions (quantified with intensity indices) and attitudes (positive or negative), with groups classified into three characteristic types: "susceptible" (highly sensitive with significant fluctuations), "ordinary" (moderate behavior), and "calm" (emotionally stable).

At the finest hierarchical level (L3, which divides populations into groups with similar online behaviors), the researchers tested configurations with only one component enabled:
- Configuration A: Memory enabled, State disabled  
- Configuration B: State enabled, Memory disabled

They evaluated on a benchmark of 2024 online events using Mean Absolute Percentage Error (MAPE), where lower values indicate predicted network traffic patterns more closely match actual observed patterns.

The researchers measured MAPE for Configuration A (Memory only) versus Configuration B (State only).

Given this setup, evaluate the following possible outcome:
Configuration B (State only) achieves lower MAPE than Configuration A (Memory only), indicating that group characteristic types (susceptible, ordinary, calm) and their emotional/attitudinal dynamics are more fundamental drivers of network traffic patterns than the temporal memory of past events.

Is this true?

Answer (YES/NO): YES